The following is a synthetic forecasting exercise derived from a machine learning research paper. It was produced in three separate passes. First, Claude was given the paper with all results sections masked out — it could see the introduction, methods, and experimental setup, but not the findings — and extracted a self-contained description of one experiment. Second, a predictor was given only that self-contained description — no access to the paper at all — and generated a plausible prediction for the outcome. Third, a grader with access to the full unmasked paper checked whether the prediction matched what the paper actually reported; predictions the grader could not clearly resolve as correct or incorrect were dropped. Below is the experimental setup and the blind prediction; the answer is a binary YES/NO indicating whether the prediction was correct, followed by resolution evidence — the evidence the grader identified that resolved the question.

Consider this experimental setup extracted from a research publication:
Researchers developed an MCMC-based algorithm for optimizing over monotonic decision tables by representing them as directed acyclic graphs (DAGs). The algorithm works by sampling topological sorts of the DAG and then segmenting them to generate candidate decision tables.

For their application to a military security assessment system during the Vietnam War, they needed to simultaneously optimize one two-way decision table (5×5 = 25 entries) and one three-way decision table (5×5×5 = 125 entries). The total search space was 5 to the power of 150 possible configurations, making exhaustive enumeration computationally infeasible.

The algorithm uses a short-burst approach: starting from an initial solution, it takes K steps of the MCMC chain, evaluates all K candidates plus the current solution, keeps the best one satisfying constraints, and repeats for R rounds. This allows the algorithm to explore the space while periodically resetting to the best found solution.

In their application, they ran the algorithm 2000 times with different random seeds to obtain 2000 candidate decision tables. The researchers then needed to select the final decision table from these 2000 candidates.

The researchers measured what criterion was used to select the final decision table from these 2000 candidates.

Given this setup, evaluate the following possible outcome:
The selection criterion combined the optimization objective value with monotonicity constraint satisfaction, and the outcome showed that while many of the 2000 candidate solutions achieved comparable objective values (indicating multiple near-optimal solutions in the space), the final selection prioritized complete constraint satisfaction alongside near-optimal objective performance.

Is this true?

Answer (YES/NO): NO